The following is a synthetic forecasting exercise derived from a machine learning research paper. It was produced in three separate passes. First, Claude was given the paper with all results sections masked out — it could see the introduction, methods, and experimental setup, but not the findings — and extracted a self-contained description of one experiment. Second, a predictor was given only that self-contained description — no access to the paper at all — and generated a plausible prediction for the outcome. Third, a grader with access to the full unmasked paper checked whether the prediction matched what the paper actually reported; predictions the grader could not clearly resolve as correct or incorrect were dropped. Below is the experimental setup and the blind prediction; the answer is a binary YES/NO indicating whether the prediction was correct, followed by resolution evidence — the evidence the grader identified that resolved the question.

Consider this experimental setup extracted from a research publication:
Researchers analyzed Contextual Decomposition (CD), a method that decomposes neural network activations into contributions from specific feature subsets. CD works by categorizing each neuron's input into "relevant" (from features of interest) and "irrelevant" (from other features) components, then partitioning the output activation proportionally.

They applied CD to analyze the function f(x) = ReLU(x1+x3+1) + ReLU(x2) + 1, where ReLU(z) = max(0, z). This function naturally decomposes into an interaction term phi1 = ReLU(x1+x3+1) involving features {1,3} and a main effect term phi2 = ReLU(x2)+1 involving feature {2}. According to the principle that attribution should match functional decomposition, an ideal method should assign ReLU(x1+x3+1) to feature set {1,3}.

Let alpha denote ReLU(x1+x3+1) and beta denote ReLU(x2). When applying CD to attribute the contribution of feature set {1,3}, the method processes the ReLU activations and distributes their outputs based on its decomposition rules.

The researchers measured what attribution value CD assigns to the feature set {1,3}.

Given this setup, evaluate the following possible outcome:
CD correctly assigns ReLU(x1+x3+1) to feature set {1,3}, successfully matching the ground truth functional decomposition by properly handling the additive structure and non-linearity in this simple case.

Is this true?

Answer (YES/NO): NO